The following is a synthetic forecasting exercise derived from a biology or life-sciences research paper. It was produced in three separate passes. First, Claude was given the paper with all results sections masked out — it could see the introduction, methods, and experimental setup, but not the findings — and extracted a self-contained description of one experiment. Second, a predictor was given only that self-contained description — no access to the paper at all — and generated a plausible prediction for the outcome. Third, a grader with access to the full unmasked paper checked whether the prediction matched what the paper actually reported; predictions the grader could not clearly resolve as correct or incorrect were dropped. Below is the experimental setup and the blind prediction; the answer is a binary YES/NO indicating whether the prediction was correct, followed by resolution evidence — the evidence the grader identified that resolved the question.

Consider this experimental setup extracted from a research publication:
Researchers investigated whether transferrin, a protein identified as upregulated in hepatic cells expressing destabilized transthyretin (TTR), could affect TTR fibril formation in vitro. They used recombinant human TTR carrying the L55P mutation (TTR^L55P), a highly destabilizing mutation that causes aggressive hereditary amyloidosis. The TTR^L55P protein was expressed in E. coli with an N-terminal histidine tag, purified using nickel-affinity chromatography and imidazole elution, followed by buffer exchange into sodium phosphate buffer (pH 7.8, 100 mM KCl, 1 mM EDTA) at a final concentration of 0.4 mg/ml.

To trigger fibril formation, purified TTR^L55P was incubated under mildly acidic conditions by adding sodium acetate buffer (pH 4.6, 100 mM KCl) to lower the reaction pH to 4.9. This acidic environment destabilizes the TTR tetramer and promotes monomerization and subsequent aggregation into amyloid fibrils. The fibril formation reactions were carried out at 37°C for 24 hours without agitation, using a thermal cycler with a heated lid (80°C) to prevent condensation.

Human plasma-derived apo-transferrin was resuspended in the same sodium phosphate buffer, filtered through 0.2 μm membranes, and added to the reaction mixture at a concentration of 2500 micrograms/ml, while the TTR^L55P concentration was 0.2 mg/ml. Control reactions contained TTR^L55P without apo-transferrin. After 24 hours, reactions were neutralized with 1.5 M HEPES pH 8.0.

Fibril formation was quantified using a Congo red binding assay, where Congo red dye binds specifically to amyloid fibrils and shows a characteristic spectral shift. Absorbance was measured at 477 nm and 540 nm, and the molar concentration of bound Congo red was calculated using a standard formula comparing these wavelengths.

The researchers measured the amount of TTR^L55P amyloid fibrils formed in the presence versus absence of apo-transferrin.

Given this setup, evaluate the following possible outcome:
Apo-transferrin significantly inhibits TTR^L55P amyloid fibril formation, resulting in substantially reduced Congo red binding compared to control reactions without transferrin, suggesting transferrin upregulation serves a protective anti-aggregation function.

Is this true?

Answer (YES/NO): YES